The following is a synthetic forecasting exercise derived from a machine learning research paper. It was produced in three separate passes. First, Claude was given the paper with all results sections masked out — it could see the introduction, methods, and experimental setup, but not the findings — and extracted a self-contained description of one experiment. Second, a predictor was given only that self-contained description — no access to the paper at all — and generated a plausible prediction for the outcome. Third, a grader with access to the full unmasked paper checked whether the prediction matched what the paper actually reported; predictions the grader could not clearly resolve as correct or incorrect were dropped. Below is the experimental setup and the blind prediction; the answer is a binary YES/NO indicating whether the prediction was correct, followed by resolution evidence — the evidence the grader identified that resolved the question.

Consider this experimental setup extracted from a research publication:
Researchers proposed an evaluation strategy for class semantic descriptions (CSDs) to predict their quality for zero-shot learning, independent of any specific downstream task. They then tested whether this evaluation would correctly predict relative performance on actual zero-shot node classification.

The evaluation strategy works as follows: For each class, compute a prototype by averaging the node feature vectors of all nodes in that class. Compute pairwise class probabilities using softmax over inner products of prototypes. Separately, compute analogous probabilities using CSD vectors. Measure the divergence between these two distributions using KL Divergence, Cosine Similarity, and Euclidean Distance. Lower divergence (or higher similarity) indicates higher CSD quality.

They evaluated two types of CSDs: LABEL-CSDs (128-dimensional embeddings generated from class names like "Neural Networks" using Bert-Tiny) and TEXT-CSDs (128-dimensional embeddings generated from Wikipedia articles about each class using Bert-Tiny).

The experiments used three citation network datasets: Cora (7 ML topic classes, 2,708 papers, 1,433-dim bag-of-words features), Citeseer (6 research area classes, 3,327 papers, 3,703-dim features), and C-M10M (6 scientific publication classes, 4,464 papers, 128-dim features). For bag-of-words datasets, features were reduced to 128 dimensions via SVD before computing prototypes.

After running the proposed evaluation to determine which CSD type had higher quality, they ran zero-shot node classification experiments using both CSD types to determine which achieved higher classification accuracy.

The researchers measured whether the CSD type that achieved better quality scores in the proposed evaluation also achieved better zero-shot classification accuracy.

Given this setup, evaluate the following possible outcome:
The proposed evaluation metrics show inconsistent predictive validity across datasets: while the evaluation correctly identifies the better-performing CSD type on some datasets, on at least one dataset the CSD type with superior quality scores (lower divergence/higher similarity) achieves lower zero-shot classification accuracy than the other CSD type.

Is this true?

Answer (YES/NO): NO